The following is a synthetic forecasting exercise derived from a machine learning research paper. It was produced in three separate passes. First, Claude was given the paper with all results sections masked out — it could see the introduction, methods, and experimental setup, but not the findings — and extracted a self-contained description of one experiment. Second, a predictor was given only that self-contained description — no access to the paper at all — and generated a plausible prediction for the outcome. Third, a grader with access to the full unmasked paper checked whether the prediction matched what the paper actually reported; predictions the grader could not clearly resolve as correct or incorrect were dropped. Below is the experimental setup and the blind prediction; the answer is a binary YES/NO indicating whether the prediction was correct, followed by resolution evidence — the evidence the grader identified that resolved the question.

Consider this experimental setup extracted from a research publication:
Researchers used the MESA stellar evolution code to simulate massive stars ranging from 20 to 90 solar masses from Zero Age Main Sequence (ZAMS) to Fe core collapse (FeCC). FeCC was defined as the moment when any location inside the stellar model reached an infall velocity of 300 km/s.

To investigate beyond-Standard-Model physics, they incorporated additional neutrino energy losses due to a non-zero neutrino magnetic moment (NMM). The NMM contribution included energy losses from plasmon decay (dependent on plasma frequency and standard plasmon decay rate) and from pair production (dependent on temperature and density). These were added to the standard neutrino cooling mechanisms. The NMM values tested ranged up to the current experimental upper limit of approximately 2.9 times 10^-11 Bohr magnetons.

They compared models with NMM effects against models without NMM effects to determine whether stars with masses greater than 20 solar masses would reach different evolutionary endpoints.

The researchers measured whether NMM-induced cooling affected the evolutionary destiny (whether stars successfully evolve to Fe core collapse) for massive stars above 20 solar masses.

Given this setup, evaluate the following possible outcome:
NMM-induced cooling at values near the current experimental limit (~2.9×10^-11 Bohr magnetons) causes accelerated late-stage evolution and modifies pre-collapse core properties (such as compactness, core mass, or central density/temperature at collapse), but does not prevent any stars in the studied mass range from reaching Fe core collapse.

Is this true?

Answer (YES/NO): NO